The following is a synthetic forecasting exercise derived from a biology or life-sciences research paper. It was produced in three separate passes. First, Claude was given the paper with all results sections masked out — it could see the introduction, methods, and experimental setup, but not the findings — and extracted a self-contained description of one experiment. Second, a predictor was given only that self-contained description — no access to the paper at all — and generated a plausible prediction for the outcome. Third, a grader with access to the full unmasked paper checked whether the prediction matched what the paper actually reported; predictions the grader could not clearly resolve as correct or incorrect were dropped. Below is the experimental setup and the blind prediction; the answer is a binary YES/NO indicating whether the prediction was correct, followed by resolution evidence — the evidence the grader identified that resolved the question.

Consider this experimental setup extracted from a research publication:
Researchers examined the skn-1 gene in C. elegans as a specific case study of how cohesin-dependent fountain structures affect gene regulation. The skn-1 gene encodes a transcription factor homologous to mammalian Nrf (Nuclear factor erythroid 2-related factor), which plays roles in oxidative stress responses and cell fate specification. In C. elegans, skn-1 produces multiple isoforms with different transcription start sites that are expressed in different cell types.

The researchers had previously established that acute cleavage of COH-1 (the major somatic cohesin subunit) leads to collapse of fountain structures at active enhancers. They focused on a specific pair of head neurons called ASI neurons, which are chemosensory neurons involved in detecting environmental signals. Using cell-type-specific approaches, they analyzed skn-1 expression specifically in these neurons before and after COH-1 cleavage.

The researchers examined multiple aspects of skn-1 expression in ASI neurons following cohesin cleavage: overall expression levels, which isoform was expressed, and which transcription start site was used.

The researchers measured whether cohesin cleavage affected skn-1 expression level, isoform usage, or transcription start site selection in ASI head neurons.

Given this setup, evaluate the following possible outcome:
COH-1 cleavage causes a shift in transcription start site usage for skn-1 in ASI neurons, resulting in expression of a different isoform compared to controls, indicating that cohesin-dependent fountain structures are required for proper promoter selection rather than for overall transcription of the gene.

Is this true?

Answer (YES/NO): NO